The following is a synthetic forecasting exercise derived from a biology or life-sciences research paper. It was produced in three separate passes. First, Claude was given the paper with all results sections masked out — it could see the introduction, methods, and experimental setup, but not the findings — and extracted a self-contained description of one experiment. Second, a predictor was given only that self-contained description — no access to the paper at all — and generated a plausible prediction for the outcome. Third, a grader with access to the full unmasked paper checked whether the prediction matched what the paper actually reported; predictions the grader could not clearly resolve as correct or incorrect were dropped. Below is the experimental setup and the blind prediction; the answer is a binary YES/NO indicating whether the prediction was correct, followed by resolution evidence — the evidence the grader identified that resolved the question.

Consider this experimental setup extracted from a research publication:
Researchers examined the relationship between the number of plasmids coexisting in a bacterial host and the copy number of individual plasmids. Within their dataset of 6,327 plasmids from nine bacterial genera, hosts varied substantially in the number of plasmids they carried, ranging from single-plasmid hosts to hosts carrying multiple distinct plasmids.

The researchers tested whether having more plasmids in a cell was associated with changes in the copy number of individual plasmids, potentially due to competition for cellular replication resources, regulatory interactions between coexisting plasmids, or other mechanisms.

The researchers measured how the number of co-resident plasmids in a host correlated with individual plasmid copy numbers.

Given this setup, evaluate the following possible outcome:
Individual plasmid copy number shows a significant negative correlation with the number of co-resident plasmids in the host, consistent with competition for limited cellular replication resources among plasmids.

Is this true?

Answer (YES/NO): NO